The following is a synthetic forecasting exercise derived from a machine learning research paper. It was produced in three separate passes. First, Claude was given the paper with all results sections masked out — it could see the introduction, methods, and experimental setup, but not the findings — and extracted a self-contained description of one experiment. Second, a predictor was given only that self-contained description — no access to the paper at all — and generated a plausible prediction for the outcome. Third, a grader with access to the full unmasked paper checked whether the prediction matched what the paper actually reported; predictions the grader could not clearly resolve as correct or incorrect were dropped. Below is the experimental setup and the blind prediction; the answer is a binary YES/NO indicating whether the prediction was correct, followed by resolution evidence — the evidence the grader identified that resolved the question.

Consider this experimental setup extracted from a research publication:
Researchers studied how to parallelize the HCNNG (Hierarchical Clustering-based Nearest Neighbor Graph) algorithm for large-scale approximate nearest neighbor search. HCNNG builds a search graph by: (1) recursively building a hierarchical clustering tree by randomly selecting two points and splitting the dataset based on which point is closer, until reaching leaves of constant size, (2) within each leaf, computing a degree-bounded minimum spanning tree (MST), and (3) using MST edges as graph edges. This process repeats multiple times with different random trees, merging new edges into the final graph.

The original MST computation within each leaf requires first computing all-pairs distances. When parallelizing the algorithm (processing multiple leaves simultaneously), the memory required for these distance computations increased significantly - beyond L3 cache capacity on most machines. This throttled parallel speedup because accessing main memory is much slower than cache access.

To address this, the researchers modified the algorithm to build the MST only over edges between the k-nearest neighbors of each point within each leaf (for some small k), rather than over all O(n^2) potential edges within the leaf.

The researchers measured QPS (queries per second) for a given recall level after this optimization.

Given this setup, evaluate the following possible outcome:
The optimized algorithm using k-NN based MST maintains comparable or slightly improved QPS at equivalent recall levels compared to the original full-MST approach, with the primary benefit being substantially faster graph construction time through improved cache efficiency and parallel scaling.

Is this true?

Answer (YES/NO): YES